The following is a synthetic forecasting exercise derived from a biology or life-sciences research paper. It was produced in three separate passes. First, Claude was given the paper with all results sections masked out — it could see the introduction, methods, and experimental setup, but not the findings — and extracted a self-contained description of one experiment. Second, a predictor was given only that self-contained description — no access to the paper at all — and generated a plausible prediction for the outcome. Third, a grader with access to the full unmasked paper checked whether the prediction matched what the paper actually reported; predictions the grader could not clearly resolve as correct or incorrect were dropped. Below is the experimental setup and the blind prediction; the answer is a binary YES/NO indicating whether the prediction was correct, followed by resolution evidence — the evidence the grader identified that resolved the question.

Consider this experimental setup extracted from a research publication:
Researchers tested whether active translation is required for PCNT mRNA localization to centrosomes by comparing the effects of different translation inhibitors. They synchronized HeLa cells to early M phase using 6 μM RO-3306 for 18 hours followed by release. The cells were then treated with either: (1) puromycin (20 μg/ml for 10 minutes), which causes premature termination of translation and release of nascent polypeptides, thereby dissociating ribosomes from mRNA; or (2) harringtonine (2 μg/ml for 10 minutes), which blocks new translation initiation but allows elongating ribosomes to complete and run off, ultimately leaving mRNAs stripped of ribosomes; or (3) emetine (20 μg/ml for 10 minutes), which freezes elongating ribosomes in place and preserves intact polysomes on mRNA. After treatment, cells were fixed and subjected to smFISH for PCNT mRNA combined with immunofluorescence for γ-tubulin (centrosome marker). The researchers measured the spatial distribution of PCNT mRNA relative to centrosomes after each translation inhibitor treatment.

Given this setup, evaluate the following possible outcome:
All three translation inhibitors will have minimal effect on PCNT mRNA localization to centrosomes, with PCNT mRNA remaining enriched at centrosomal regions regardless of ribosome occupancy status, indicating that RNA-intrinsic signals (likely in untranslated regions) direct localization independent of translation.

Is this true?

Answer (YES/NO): NO